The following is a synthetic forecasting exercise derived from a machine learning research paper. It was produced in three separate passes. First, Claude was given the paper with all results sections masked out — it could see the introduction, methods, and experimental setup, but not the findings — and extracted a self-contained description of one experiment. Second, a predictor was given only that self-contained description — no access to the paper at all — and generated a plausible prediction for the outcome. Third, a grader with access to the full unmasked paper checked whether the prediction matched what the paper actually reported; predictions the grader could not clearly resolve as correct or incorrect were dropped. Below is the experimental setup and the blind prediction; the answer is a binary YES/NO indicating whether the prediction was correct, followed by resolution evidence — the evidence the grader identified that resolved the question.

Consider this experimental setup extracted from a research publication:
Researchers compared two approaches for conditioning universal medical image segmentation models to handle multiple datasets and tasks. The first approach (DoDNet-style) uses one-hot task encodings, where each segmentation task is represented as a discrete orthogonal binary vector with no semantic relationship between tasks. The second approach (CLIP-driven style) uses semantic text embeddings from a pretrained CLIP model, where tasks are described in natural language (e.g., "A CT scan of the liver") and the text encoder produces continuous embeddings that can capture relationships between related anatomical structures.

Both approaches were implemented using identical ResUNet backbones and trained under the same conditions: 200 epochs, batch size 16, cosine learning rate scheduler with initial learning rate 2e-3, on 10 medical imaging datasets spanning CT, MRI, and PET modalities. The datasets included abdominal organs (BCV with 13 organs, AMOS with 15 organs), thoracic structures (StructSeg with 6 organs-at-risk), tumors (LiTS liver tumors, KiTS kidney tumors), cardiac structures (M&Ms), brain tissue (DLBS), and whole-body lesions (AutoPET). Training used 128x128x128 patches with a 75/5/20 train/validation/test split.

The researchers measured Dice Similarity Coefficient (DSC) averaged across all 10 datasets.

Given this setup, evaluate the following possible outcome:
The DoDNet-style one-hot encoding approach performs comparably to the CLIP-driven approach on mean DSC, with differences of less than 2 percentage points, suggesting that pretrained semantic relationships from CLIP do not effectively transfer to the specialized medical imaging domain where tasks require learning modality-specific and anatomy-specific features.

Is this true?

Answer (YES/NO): YES